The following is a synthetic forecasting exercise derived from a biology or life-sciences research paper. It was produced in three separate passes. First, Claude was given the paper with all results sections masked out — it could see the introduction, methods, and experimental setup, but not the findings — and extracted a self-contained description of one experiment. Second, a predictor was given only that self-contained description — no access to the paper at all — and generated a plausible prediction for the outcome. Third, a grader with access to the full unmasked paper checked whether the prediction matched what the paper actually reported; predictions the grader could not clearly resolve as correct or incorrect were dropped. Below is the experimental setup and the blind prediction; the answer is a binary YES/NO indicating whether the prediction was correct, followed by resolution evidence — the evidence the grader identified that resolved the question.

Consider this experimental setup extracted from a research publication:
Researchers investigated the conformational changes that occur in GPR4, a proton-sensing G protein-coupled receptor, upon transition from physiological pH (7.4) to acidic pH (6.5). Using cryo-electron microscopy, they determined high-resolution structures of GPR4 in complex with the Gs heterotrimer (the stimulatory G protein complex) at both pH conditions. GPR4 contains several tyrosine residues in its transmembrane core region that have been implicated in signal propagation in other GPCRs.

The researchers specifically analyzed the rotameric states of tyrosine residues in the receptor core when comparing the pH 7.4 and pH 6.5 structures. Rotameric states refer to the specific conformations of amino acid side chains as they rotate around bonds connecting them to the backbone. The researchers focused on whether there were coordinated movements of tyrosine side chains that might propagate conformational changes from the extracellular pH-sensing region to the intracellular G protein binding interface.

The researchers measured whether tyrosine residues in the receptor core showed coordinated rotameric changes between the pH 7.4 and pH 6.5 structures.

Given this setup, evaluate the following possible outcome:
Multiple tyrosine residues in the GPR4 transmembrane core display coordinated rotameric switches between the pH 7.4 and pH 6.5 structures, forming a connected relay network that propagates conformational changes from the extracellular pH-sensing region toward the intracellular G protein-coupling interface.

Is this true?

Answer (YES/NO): NO